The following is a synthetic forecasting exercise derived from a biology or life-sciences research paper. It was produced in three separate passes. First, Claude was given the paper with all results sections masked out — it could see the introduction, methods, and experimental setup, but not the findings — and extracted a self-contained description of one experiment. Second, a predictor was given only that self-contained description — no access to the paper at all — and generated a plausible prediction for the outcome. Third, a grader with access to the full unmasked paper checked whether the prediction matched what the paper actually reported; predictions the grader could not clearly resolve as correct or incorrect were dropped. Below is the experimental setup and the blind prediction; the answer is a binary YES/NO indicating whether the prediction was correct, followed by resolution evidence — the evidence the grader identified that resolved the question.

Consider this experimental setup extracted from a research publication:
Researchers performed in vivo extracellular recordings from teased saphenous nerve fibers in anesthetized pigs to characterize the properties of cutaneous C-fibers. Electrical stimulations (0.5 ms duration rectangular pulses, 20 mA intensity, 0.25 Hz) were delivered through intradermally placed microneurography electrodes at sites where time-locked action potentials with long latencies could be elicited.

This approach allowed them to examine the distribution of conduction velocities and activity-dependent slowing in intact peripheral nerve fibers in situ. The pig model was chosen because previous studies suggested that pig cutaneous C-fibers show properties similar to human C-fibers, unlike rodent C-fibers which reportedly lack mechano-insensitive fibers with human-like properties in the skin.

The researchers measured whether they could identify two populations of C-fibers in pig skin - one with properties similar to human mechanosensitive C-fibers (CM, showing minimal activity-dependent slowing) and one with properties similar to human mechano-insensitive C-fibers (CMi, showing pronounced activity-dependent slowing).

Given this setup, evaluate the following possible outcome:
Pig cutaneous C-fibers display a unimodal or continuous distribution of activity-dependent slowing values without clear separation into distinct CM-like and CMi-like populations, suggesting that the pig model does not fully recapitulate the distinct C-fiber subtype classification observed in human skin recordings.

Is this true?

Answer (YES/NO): NO